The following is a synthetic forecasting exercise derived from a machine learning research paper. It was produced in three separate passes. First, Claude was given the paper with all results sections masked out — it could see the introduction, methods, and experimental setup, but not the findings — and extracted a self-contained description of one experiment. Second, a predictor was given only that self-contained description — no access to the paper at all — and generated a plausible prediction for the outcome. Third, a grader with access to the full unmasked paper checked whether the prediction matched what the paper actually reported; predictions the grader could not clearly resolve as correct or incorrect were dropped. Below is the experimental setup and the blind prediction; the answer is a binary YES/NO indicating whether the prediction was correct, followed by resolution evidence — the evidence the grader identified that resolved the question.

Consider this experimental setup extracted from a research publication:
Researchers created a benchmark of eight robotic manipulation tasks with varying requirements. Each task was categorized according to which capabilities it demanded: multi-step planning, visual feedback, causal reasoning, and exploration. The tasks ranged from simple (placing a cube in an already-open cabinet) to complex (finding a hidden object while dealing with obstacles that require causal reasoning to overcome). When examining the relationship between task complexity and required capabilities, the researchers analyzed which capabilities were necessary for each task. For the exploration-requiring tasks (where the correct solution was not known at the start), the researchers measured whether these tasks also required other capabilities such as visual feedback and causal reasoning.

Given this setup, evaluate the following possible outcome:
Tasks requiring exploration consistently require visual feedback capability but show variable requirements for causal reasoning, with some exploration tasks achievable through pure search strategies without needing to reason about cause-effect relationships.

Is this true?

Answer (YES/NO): NO